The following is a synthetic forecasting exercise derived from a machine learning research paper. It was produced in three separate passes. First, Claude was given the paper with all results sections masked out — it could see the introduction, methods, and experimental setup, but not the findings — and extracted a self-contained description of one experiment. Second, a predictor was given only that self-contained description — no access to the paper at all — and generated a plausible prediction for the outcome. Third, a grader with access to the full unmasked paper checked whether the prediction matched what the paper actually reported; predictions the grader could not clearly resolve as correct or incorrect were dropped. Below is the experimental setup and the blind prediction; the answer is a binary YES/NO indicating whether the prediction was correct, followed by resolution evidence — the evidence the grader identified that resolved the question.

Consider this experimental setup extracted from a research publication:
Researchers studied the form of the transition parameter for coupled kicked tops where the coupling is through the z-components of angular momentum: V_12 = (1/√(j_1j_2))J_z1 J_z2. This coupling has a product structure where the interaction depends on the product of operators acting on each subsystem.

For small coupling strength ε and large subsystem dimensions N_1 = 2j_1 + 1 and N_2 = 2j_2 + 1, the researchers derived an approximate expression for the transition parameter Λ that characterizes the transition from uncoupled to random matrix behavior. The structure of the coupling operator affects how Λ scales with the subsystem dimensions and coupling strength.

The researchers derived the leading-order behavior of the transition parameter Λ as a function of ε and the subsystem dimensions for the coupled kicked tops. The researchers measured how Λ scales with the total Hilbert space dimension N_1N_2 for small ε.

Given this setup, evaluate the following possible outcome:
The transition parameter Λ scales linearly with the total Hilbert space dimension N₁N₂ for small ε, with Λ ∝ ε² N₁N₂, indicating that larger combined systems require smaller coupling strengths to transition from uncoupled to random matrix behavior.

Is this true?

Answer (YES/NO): NO